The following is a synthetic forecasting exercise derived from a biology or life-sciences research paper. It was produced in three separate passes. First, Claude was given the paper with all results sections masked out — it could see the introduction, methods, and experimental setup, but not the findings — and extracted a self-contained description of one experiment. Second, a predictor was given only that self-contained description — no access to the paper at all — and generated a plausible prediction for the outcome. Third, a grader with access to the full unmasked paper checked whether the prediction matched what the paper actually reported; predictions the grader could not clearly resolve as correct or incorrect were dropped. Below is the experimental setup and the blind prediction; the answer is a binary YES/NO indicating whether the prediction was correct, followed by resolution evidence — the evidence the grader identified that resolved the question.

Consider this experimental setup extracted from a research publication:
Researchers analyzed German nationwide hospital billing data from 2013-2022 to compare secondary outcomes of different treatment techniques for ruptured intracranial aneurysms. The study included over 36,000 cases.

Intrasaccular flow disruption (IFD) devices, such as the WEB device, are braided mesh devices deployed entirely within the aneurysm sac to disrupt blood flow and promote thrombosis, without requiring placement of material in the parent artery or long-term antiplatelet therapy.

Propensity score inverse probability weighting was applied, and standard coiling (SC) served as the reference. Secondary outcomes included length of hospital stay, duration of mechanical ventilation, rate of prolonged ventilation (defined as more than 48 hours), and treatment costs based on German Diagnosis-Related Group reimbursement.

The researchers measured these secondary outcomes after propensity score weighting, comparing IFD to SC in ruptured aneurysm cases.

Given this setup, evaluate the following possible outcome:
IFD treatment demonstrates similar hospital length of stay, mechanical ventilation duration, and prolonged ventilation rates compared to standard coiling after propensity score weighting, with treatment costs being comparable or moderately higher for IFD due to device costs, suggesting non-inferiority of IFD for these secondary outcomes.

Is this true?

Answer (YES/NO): NO